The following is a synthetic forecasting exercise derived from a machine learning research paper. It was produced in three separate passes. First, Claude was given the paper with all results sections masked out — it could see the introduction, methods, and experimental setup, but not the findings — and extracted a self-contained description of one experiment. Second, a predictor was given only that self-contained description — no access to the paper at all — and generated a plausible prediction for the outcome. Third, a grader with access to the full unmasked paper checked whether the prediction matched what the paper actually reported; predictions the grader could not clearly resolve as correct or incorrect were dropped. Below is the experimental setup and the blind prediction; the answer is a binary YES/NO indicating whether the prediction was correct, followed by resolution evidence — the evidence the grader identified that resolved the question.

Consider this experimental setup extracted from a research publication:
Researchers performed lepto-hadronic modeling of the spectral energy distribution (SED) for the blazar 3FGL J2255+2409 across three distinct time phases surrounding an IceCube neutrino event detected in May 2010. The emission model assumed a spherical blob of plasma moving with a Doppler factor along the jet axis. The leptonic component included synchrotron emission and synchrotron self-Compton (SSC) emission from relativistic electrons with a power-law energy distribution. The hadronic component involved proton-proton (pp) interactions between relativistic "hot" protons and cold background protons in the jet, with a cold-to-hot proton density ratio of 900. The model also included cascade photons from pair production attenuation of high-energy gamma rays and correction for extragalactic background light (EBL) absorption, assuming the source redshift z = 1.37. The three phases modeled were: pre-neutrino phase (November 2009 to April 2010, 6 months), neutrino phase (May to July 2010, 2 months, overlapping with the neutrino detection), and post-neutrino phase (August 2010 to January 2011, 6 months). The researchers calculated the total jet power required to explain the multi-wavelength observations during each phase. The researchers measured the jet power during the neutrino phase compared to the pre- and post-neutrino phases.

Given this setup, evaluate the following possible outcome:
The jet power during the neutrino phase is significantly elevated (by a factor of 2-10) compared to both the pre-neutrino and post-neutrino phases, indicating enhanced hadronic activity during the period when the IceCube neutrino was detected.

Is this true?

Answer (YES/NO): NO